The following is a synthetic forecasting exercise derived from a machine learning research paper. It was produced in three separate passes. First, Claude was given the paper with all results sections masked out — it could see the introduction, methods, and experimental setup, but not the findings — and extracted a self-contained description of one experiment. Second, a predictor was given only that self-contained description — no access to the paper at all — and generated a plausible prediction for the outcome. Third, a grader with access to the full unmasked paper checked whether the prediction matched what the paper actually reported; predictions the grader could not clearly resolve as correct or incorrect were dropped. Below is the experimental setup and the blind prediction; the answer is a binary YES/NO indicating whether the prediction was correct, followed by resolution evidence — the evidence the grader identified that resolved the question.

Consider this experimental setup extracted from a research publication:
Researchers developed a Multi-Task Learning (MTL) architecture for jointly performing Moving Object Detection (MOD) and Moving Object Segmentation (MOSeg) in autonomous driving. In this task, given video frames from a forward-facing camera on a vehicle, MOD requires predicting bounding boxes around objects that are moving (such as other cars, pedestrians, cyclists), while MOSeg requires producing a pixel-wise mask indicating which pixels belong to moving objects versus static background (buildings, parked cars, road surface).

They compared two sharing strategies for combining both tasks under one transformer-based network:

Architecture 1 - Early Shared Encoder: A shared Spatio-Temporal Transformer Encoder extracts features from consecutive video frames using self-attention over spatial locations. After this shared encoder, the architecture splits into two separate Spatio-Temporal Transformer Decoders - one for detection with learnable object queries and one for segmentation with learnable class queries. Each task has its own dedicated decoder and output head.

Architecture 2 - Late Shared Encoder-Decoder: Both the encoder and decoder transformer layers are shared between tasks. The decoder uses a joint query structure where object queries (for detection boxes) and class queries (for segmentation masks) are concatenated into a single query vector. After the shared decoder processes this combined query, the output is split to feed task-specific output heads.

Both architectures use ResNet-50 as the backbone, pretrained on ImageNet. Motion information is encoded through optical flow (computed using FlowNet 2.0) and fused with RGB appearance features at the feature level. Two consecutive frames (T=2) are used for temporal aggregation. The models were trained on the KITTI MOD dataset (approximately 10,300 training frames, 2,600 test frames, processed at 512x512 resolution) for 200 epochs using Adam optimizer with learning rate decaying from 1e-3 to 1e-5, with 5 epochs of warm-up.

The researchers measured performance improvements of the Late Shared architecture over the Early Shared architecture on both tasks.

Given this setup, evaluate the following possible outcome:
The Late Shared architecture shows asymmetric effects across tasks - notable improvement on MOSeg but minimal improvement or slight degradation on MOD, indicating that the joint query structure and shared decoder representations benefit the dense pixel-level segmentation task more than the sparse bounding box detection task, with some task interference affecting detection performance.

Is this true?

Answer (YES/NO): NO